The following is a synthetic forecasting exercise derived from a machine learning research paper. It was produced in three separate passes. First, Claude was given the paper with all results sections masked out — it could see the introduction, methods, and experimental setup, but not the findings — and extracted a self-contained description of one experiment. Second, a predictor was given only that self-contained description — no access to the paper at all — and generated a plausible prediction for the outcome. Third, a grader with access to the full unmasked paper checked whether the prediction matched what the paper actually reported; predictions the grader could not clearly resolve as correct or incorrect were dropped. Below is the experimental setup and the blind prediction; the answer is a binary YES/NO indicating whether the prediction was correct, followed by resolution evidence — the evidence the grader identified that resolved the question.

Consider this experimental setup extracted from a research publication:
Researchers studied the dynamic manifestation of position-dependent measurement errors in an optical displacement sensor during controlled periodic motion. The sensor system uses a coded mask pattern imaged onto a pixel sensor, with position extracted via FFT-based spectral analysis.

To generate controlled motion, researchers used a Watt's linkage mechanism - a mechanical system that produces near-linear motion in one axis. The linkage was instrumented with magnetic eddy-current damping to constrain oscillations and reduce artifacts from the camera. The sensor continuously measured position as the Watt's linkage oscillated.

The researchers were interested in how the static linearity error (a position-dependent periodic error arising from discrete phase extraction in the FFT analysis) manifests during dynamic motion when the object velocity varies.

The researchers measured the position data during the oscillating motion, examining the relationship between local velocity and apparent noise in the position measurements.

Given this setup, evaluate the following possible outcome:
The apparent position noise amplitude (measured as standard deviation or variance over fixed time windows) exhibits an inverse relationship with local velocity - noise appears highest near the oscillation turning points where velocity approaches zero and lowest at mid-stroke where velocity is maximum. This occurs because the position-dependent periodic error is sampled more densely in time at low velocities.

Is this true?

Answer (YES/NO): NO